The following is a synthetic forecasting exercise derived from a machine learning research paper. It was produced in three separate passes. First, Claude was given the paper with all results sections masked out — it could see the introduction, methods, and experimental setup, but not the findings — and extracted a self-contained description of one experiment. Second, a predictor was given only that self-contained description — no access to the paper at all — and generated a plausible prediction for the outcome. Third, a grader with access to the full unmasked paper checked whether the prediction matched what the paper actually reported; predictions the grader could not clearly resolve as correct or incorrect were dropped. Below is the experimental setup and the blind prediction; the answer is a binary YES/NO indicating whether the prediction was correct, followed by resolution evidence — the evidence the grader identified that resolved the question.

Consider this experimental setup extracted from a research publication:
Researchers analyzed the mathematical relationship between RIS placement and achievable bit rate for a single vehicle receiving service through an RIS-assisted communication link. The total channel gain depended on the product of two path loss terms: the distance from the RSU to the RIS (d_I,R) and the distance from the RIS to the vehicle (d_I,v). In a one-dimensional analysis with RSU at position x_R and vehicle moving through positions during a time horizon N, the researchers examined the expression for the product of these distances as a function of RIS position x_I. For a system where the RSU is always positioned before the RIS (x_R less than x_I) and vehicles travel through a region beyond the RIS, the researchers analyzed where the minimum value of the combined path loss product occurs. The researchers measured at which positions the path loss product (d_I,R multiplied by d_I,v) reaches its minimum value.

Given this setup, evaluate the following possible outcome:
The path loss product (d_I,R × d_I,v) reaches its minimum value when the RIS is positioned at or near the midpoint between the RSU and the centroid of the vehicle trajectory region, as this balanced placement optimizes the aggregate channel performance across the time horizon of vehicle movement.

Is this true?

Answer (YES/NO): NO